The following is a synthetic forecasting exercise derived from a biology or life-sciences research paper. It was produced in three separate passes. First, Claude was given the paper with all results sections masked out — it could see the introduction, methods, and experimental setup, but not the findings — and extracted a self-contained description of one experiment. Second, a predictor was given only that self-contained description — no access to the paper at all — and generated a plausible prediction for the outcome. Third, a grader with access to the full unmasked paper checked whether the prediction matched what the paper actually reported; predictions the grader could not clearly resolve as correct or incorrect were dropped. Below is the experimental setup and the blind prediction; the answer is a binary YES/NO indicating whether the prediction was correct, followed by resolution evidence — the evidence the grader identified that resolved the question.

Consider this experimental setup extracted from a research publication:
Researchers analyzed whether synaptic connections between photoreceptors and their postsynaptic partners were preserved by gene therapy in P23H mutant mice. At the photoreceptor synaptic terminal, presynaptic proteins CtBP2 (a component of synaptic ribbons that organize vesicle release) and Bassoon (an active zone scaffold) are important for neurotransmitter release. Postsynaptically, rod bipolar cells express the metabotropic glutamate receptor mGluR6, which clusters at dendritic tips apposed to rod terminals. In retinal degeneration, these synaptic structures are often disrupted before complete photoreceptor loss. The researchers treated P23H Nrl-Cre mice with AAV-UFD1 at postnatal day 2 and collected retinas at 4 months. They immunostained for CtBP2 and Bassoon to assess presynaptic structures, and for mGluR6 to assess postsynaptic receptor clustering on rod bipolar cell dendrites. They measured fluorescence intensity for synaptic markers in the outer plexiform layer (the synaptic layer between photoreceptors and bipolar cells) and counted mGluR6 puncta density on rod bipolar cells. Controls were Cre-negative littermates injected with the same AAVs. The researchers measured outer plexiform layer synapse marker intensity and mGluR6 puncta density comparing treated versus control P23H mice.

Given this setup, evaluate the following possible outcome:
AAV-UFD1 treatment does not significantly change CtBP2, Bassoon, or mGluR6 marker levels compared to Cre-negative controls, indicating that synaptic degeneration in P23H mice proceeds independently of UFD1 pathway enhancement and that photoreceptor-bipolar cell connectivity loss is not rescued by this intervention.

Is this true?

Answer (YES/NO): NO